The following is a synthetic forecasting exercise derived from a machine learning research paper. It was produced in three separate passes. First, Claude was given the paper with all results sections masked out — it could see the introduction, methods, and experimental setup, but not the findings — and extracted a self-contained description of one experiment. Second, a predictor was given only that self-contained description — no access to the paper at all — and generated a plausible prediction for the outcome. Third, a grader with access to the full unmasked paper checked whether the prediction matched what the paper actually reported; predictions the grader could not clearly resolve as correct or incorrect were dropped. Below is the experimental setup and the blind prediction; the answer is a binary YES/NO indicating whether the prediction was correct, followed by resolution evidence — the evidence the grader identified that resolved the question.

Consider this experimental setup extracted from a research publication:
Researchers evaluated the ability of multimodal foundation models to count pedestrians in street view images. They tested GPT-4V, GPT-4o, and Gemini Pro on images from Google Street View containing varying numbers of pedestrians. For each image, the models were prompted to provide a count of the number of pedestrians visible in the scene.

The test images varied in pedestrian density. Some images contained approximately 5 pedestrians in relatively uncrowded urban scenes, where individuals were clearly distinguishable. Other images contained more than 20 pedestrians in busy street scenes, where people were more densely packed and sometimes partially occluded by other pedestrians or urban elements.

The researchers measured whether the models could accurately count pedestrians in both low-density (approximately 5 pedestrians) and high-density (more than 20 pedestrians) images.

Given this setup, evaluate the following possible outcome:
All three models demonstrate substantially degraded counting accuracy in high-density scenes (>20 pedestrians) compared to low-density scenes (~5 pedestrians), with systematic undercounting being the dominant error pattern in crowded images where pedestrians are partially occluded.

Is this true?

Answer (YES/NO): NO